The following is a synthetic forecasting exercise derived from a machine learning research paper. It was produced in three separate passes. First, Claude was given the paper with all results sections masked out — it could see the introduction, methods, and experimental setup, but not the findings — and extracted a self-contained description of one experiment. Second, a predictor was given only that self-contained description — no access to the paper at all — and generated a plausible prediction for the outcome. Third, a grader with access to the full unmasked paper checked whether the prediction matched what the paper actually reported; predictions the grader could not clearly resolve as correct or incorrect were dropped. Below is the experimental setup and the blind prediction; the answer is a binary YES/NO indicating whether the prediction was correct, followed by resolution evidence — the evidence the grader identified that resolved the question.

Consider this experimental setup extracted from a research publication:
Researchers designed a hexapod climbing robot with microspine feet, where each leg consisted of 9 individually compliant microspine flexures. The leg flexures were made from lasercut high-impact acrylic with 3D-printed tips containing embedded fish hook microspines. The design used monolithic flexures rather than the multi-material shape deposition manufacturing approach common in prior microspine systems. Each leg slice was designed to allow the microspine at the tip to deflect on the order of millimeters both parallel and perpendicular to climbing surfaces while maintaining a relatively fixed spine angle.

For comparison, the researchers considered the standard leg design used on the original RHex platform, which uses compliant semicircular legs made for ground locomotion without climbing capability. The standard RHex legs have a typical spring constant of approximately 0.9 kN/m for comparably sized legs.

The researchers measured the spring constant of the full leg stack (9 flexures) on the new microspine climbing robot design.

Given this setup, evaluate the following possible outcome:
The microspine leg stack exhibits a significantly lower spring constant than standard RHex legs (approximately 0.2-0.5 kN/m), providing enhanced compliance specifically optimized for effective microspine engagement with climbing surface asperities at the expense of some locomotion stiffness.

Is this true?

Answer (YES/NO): NO